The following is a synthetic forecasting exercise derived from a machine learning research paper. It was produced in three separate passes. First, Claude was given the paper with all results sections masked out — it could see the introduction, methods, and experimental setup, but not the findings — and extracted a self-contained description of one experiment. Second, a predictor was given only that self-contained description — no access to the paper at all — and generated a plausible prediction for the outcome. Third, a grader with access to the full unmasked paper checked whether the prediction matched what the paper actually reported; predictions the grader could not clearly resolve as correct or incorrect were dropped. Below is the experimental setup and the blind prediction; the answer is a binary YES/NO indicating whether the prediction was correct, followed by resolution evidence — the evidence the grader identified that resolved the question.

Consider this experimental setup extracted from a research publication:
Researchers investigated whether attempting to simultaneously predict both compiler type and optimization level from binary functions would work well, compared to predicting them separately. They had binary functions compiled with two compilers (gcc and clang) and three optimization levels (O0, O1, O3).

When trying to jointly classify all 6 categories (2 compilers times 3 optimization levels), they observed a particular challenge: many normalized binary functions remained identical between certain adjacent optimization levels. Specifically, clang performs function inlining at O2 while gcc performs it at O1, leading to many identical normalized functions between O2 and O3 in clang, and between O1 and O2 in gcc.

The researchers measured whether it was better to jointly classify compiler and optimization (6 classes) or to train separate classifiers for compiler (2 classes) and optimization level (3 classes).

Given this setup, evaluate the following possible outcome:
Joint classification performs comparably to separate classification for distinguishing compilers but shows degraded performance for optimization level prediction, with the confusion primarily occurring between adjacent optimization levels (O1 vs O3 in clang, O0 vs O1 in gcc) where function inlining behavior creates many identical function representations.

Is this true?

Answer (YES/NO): NO